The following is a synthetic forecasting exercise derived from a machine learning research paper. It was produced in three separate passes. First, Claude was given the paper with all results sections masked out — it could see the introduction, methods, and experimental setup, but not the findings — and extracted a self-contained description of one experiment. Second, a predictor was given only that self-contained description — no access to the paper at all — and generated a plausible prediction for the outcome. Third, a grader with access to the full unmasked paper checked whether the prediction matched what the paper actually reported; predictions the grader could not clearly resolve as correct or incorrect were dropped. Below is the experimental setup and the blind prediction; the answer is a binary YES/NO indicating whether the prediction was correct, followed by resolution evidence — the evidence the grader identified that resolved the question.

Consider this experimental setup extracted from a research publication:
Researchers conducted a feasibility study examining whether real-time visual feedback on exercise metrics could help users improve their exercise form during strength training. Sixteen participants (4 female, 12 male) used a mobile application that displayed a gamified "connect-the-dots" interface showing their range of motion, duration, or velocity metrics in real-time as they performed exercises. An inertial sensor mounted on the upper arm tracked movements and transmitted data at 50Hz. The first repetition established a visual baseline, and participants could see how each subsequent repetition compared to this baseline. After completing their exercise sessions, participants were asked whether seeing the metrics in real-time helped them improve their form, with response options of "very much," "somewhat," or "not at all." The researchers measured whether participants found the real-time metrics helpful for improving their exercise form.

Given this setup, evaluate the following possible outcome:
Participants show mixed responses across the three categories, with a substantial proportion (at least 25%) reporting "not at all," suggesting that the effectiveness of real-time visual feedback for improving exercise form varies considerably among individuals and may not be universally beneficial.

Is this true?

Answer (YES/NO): NO